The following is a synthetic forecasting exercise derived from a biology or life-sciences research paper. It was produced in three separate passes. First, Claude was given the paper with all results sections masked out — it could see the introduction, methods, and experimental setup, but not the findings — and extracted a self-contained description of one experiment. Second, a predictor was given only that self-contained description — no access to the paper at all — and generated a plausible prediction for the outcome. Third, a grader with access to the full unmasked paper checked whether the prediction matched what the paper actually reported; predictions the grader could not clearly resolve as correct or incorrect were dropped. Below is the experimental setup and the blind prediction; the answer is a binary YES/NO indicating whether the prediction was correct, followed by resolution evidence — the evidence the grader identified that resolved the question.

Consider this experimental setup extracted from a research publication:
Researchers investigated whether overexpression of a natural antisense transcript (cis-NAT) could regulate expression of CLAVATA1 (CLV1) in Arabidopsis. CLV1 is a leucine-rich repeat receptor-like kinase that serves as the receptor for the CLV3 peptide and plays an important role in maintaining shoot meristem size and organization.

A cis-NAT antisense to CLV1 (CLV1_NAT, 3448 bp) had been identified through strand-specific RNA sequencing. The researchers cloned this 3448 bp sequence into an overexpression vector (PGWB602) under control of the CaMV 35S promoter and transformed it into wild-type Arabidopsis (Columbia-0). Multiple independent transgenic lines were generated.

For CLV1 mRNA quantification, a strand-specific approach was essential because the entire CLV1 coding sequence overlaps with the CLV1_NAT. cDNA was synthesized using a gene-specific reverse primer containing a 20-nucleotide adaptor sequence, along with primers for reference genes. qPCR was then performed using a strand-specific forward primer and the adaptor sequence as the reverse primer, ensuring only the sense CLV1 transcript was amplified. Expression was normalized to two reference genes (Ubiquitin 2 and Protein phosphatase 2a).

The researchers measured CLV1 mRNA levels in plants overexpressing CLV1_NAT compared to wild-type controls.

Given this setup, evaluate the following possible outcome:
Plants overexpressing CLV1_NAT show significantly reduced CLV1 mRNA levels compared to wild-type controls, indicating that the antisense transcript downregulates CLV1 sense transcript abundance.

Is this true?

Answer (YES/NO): YES